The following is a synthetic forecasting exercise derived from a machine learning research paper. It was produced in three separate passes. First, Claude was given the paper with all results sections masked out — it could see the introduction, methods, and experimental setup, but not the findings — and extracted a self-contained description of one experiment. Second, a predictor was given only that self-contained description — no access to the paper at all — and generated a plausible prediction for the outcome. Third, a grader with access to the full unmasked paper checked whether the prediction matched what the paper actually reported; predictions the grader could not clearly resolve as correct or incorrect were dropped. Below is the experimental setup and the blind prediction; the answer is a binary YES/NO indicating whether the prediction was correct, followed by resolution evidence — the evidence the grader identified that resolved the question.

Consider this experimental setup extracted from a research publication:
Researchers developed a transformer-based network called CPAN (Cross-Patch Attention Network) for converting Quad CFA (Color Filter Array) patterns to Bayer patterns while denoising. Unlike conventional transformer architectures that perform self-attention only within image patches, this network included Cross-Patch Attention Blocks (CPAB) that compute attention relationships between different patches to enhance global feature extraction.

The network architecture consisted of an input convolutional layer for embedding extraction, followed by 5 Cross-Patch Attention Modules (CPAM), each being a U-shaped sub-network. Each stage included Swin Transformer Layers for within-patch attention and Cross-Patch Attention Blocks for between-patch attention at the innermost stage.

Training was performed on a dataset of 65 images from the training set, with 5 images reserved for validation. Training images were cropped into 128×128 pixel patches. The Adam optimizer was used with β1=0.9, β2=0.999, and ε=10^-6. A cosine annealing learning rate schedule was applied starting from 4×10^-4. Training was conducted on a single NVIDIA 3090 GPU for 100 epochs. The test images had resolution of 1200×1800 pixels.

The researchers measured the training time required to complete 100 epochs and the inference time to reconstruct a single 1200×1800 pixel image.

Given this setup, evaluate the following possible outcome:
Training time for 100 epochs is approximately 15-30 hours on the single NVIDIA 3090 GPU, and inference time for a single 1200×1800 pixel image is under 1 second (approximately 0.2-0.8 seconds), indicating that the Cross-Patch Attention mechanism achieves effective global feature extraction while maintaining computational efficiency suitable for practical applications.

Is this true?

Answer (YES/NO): NO